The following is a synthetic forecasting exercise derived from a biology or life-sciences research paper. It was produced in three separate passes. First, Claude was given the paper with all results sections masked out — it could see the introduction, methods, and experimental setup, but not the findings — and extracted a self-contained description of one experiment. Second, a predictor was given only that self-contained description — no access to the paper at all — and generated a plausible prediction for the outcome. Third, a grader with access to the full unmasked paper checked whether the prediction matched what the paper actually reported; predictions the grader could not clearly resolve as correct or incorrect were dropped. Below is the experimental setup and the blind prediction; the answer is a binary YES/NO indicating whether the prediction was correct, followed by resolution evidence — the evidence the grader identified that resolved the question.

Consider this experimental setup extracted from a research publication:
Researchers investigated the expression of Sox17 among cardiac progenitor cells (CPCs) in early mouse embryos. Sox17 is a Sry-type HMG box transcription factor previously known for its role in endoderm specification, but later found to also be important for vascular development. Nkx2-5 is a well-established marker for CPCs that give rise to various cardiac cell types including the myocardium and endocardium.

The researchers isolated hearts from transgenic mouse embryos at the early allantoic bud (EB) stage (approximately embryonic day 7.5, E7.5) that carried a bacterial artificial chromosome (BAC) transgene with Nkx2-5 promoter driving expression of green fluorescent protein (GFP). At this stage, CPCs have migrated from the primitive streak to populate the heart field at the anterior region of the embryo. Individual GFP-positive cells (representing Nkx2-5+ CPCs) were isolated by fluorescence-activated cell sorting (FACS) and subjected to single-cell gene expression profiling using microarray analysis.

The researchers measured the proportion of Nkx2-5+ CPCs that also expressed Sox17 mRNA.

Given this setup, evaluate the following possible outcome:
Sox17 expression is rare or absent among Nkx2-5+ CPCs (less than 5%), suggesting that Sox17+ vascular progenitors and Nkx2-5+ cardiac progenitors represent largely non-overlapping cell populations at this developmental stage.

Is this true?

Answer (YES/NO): NO